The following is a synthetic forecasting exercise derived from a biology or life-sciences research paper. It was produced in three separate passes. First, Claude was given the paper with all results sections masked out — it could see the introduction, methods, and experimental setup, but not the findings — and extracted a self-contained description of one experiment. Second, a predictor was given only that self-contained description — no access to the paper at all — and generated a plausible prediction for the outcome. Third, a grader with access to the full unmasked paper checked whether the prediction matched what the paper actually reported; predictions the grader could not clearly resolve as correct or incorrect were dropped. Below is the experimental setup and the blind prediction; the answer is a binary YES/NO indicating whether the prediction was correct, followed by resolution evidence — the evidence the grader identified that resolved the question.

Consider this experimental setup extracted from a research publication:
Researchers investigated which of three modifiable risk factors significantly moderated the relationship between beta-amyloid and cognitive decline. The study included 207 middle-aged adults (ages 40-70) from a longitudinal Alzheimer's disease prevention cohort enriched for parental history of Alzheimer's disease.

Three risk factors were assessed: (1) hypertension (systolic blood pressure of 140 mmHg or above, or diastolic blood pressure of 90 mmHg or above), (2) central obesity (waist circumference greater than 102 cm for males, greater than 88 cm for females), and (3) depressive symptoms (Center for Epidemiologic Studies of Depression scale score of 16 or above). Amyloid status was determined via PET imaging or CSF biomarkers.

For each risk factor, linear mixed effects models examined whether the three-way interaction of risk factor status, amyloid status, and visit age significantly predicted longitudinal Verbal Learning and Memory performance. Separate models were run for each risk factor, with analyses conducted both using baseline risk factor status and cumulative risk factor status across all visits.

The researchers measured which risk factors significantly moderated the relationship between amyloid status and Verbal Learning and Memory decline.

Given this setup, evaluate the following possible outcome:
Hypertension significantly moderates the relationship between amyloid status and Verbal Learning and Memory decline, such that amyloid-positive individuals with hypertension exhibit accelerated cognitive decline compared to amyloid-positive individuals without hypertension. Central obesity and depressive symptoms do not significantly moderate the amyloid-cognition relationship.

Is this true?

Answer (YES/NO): NO